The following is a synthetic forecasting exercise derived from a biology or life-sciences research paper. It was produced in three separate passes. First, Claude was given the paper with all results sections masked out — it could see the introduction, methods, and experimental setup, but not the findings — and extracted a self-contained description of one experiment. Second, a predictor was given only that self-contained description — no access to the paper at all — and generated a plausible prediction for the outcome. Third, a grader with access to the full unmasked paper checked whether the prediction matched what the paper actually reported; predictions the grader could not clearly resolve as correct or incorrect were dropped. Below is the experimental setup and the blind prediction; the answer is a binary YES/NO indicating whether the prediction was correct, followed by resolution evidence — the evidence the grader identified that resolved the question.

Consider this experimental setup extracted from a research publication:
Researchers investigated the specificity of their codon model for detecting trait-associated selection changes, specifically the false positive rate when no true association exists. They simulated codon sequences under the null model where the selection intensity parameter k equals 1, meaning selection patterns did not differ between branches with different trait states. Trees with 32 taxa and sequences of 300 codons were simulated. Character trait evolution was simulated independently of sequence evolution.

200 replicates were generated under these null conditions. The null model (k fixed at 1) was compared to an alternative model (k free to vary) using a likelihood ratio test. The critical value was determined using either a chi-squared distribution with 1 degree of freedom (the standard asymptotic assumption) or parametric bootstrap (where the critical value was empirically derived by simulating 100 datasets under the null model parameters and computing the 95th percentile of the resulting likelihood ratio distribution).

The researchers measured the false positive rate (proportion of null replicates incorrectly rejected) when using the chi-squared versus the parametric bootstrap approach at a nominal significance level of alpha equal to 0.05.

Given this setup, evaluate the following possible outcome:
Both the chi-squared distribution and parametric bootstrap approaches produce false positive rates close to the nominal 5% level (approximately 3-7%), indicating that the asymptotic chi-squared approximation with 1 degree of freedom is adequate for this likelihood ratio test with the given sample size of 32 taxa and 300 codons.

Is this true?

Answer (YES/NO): NO